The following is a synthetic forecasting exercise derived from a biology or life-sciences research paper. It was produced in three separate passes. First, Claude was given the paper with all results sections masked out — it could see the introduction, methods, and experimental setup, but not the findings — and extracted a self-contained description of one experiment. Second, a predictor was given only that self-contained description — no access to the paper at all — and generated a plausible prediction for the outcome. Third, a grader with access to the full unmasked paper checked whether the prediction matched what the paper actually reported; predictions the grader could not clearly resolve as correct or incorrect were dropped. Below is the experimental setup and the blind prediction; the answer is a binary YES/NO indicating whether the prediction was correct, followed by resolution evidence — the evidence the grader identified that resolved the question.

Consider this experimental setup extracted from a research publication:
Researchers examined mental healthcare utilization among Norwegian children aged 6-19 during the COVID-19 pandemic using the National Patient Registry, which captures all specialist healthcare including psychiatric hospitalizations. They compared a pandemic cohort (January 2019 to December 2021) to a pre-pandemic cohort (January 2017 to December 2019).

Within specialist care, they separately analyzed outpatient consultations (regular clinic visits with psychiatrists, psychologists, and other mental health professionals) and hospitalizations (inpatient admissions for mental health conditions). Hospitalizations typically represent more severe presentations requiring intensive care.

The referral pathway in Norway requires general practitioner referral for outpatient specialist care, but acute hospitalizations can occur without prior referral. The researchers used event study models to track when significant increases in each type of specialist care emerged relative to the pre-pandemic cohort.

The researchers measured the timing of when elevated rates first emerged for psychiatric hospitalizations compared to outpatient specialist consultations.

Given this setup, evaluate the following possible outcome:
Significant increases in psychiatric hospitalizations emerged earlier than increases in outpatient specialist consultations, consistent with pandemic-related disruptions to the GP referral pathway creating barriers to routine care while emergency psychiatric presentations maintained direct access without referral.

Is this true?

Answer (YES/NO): YES